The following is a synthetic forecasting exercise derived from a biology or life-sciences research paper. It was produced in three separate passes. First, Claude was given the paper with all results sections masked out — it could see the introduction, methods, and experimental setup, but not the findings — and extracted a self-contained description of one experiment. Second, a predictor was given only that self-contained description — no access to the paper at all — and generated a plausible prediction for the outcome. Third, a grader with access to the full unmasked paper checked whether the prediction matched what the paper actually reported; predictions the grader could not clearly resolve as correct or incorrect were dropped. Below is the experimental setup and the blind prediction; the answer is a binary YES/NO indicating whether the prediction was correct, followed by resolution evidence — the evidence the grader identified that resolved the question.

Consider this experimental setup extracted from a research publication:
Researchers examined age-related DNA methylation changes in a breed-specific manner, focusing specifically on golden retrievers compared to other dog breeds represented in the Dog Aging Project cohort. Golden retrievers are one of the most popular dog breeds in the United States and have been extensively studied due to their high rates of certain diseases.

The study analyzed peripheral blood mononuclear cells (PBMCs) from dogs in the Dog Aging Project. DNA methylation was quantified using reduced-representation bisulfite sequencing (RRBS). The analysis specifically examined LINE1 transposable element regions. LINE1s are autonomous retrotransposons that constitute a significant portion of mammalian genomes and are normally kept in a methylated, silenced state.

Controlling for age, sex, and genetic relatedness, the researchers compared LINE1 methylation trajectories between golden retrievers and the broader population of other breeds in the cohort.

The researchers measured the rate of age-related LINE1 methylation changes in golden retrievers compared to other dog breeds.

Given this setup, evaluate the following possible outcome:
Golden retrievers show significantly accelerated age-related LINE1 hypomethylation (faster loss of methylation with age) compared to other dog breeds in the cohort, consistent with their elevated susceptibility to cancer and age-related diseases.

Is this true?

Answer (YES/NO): NO